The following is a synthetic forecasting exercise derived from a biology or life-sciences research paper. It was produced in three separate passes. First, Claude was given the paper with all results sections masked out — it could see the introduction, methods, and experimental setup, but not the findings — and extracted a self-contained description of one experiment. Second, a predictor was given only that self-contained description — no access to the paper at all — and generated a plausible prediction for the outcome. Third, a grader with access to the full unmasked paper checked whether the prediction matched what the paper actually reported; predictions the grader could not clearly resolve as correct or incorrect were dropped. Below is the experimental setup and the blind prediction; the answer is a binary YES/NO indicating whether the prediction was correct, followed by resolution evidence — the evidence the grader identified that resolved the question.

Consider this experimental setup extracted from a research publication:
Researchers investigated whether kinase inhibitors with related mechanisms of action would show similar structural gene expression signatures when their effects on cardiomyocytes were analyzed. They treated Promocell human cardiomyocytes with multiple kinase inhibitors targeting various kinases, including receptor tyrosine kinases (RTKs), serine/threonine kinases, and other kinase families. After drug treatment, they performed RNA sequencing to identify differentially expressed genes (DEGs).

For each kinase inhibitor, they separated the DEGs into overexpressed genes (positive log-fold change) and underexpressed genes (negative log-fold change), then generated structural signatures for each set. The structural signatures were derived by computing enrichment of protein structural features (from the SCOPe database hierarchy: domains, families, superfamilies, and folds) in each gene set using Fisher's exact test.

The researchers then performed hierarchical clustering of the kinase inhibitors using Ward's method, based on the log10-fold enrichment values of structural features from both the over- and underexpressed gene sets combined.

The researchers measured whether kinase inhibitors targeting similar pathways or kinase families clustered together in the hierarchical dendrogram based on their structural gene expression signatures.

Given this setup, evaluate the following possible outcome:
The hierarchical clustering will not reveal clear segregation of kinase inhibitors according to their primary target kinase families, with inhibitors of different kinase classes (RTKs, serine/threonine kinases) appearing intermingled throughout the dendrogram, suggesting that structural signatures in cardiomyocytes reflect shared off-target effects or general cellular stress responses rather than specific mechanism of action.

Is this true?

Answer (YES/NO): NO